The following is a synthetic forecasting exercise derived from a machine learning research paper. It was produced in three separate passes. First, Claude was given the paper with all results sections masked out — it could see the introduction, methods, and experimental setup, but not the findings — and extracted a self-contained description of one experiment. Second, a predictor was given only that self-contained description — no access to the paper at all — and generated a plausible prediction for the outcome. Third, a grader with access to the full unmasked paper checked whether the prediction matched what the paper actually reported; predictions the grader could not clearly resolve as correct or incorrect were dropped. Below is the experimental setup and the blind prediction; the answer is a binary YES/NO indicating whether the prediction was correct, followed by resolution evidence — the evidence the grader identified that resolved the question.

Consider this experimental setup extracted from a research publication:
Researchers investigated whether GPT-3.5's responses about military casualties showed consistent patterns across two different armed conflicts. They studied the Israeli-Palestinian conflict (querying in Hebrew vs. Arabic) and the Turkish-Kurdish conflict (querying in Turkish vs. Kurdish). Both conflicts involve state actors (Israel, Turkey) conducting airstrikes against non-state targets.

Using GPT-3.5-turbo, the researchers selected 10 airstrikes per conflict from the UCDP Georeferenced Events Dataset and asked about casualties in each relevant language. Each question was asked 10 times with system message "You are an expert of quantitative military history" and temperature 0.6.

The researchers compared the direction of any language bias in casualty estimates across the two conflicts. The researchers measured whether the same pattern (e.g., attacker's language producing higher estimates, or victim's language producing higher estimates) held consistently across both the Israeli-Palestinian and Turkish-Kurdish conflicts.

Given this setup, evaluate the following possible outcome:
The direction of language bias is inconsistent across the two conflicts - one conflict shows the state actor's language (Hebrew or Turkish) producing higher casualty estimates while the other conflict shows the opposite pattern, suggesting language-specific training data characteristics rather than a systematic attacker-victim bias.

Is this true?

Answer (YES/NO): NO